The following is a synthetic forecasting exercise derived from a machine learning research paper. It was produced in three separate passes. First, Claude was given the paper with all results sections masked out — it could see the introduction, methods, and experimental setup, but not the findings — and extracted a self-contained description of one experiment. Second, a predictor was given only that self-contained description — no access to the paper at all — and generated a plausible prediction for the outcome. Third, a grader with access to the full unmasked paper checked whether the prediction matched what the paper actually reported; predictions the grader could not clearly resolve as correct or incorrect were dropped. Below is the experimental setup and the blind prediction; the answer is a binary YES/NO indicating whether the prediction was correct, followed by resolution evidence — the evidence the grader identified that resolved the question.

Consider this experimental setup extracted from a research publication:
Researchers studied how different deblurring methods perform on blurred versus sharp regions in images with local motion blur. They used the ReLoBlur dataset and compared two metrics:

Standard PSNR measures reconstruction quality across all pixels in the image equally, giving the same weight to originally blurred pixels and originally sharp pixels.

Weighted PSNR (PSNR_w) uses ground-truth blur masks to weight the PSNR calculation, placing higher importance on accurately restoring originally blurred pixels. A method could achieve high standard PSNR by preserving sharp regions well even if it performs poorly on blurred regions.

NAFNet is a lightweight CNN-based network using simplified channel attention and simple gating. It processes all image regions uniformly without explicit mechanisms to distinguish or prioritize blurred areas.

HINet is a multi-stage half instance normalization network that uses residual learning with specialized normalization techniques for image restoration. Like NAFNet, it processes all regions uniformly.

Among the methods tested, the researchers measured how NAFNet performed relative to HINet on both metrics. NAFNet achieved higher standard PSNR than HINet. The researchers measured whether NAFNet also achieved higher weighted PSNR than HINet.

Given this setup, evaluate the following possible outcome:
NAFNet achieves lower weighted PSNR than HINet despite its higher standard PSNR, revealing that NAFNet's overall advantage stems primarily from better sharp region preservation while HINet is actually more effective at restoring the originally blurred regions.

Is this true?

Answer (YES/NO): YES